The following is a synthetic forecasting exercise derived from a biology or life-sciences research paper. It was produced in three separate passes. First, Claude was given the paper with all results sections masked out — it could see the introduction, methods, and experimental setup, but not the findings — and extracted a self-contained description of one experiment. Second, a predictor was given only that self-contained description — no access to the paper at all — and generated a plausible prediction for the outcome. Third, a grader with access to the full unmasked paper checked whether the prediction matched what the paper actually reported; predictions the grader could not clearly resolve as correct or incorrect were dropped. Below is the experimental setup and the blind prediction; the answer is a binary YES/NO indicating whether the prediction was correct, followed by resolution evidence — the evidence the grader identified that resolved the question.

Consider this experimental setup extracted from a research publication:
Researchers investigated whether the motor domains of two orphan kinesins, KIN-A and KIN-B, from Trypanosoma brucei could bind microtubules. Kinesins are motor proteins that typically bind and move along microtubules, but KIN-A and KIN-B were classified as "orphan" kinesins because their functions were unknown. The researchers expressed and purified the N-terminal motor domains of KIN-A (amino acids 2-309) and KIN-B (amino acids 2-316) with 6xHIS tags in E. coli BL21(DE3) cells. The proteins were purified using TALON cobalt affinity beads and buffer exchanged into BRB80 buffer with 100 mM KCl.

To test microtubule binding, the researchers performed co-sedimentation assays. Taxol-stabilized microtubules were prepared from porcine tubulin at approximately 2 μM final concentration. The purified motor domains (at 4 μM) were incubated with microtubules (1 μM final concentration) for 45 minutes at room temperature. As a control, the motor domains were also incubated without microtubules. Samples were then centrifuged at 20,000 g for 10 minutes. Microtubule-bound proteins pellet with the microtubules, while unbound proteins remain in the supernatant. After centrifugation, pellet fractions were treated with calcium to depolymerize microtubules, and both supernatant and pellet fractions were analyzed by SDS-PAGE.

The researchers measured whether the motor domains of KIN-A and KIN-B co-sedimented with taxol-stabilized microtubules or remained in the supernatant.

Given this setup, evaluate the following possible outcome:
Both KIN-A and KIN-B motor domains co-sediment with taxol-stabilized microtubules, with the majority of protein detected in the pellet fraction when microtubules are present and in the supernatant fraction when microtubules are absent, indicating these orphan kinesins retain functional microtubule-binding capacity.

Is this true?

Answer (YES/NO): NO